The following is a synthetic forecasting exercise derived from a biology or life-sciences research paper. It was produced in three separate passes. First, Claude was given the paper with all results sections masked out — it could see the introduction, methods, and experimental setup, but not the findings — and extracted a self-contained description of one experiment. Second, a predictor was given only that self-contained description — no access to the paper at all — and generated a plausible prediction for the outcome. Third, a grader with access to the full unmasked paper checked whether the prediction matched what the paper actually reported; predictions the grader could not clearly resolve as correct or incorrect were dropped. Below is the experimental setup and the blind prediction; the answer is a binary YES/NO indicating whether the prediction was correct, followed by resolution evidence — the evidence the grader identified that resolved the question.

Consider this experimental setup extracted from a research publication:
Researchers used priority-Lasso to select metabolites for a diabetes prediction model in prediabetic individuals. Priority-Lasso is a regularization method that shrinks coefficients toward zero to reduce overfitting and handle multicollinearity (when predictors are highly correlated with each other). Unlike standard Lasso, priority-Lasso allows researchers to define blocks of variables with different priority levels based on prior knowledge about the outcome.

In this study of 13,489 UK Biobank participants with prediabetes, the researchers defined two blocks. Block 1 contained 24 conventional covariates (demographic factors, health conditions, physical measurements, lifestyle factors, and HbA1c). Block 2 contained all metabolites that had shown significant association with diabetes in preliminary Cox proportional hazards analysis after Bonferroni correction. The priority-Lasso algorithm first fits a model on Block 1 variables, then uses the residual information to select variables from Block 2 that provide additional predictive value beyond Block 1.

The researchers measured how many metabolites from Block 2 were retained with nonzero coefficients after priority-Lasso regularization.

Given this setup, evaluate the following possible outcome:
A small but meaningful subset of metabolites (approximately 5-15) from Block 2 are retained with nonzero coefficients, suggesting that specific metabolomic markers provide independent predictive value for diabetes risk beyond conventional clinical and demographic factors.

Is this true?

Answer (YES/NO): NO